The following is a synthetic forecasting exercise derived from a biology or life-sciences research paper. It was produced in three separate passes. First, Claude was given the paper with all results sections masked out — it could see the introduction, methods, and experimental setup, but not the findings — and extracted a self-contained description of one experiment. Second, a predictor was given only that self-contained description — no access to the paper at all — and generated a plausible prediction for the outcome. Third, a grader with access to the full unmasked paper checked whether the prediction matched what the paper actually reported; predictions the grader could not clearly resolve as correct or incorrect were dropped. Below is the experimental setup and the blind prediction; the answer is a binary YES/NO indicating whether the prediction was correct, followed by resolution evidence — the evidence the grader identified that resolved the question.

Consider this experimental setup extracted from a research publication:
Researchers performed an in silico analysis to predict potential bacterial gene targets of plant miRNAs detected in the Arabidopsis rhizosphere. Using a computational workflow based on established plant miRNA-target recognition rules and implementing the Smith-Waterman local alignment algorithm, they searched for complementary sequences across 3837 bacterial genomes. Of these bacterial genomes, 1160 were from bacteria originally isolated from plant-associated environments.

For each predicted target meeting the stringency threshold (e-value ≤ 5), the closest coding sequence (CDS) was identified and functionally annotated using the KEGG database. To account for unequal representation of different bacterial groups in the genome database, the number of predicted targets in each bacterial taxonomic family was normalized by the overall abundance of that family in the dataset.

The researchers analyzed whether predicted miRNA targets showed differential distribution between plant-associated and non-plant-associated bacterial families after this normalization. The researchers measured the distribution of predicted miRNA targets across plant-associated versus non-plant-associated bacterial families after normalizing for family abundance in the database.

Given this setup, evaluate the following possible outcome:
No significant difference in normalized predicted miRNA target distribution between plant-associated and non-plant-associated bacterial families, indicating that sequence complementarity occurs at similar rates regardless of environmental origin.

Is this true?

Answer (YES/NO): NO